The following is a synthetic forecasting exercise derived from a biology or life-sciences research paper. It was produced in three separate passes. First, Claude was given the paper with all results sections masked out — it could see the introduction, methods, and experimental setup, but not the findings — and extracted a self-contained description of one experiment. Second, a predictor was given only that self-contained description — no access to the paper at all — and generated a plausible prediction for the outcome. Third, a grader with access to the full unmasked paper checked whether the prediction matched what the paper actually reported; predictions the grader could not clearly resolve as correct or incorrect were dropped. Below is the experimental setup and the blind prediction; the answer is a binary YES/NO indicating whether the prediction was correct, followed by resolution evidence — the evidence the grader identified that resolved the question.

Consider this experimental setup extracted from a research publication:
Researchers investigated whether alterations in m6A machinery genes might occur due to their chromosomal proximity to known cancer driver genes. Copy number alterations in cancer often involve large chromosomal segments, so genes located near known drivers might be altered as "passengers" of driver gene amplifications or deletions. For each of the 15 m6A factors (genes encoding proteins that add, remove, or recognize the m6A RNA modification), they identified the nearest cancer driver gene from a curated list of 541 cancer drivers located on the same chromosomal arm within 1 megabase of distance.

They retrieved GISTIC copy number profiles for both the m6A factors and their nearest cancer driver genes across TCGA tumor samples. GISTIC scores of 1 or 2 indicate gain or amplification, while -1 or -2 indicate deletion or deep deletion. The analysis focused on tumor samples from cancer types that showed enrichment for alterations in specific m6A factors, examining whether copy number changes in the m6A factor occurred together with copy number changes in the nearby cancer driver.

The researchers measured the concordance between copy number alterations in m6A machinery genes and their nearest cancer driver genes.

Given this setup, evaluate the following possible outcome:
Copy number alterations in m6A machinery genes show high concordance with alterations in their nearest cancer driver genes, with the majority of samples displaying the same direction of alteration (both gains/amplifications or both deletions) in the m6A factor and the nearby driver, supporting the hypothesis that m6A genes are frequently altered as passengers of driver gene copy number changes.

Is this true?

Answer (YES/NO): NO